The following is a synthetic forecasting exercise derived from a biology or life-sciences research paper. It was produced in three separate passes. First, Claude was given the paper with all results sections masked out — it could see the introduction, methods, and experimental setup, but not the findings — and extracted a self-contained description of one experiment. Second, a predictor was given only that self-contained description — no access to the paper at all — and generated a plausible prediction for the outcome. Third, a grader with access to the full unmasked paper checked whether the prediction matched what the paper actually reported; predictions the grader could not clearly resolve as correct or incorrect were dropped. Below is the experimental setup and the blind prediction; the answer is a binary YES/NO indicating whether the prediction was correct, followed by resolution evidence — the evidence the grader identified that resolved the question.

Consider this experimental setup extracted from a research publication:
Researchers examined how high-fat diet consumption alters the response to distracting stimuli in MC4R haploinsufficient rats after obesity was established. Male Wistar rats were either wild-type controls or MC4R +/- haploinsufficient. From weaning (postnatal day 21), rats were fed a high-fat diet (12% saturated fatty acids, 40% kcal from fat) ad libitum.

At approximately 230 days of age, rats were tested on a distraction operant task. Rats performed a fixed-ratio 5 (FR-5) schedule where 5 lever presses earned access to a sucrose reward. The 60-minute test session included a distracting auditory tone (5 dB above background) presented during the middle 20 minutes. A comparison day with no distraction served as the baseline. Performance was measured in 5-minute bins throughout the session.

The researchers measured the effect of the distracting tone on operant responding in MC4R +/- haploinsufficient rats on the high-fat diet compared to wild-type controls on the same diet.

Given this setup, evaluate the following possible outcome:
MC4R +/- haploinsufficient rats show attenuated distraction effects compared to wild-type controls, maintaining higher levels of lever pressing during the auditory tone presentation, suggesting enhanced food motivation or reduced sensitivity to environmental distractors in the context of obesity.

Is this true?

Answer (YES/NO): YES